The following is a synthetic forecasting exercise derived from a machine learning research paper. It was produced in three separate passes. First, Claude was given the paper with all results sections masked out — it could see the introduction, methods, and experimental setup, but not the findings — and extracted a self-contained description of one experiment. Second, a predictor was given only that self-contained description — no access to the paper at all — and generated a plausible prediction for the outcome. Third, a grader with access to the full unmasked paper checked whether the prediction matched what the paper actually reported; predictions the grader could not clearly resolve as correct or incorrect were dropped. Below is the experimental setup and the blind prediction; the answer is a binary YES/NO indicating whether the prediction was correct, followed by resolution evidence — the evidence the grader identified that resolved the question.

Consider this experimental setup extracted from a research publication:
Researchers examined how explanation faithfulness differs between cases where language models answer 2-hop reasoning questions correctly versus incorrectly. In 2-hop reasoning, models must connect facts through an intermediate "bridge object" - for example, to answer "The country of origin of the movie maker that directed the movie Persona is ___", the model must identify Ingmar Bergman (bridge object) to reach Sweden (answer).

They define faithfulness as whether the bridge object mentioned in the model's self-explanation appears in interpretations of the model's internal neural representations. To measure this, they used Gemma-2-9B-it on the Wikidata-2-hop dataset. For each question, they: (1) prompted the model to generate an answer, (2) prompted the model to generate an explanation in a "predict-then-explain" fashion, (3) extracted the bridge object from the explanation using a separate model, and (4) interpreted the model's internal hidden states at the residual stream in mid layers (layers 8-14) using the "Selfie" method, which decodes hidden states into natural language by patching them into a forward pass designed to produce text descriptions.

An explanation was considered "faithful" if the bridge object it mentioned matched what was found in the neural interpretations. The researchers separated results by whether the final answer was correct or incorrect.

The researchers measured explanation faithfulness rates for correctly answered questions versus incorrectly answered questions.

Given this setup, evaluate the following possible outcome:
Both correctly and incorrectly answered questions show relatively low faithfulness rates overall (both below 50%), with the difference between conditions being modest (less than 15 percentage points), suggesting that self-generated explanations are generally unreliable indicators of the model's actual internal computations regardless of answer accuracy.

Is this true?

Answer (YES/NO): YES